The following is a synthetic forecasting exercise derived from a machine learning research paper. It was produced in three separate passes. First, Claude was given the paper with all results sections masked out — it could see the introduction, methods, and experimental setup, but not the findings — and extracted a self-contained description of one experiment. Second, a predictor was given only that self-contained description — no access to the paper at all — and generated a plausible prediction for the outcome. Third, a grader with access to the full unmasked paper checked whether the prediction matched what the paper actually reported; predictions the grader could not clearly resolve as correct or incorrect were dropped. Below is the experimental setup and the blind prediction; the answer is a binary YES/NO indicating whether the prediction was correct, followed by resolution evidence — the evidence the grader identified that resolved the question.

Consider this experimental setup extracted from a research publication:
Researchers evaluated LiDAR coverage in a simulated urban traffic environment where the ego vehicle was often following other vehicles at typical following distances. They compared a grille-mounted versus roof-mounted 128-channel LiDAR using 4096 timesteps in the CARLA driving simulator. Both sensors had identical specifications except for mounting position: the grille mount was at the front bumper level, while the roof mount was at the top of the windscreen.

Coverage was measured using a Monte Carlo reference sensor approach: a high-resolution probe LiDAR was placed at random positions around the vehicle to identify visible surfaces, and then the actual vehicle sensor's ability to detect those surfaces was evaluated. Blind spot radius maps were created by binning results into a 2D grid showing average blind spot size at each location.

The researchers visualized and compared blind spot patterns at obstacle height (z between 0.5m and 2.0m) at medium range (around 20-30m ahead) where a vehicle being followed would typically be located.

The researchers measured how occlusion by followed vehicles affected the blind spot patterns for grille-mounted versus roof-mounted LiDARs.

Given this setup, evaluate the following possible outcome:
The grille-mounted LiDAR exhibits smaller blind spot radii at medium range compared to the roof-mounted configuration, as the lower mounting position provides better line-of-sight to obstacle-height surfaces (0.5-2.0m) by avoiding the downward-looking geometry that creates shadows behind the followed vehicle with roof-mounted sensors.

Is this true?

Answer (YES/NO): NO